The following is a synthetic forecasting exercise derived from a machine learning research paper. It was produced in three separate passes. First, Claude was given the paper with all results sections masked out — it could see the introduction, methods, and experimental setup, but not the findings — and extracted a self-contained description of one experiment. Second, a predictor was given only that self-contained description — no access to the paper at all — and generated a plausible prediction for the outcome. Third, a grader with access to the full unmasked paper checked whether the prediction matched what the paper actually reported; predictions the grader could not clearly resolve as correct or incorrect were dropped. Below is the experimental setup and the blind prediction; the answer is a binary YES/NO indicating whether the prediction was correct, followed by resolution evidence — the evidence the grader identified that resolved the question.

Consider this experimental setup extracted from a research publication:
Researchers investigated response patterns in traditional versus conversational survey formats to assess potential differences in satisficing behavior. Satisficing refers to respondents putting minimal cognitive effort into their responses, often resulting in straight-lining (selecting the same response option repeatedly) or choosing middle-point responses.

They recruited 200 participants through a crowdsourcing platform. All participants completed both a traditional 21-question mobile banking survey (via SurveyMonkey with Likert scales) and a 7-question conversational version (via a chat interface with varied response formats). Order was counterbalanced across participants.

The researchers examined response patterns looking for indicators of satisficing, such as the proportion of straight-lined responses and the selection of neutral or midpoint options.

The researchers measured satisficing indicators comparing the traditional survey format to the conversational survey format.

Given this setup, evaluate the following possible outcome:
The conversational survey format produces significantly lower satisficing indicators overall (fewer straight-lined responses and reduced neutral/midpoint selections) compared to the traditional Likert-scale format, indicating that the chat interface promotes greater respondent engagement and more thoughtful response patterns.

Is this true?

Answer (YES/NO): NO